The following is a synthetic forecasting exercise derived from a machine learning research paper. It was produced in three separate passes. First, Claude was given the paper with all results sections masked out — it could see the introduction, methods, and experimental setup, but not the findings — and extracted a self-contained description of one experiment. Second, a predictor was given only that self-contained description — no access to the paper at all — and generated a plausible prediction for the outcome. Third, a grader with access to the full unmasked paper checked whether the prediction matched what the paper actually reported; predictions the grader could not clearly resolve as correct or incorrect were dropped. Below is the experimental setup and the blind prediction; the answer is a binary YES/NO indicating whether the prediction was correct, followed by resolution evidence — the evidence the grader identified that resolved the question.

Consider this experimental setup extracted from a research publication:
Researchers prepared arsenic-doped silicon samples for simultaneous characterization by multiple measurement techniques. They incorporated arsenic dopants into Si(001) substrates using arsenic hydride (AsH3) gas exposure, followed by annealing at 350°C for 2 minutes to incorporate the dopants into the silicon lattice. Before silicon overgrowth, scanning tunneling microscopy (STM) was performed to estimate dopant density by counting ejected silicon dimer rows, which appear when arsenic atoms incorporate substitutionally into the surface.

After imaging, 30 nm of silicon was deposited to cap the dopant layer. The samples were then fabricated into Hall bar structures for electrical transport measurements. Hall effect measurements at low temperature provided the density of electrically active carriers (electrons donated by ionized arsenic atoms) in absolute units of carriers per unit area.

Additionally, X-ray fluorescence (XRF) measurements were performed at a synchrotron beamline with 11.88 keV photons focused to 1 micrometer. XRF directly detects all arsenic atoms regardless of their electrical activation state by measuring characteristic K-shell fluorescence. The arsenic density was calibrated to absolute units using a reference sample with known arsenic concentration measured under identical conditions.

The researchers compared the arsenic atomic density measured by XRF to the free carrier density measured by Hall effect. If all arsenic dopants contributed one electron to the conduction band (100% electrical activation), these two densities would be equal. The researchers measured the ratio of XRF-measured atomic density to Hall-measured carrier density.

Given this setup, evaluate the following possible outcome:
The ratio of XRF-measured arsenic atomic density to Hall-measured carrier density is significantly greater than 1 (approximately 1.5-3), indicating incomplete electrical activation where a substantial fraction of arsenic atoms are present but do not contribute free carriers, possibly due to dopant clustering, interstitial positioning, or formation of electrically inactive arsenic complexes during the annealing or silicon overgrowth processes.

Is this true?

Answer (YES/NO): NO